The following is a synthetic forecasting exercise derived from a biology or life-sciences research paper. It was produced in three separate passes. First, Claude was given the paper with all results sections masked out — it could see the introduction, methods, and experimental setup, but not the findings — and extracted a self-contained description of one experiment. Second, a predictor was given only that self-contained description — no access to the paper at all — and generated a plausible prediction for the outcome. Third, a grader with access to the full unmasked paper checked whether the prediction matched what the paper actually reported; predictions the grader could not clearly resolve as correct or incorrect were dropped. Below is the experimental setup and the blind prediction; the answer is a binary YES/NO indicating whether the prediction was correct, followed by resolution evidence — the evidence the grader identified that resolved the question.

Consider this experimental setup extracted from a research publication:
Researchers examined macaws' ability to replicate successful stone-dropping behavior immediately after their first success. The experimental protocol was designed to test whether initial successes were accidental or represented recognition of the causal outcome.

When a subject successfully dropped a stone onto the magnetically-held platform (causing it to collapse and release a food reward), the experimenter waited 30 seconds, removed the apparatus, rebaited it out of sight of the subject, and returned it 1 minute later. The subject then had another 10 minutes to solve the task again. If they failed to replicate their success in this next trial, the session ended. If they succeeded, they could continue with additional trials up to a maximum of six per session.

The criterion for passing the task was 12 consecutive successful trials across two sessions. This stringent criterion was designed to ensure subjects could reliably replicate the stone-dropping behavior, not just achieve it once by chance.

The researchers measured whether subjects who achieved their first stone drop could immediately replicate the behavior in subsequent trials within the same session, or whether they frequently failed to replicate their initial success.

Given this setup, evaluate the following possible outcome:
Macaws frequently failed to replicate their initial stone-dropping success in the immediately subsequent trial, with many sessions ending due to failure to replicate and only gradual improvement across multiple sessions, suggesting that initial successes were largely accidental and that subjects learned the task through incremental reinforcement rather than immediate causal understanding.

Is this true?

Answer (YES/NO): NO